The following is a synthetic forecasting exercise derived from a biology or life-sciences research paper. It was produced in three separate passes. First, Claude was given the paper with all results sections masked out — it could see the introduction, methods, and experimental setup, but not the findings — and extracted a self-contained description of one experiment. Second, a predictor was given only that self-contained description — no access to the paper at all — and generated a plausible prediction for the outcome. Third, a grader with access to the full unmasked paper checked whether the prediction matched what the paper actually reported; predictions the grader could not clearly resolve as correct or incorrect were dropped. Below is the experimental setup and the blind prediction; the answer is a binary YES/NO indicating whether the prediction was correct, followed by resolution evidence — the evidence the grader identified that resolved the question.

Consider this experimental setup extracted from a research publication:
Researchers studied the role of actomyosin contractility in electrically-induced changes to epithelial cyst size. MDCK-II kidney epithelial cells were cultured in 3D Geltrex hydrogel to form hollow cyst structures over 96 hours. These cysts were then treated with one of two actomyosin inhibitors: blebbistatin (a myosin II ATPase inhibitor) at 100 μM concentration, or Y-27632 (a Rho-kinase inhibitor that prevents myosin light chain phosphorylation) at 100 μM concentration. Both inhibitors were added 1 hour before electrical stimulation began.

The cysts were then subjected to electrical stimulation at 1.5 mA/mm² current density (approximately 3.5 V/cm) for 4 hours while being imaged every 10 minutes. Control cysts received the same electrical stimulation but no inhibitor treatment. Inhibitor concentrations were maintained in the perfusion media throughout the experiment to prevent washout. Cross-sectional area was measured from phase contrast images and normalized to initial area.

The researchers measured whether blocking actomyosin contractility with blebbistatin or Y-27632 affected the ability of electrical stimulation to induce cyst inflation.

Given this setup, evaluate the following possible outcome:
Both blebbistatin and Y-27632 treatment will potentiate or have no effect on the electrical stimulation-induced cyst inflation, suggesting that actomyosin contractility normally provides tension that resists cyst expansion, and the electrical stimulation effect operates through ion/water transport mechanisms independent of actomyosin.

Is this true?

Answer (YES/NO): YES